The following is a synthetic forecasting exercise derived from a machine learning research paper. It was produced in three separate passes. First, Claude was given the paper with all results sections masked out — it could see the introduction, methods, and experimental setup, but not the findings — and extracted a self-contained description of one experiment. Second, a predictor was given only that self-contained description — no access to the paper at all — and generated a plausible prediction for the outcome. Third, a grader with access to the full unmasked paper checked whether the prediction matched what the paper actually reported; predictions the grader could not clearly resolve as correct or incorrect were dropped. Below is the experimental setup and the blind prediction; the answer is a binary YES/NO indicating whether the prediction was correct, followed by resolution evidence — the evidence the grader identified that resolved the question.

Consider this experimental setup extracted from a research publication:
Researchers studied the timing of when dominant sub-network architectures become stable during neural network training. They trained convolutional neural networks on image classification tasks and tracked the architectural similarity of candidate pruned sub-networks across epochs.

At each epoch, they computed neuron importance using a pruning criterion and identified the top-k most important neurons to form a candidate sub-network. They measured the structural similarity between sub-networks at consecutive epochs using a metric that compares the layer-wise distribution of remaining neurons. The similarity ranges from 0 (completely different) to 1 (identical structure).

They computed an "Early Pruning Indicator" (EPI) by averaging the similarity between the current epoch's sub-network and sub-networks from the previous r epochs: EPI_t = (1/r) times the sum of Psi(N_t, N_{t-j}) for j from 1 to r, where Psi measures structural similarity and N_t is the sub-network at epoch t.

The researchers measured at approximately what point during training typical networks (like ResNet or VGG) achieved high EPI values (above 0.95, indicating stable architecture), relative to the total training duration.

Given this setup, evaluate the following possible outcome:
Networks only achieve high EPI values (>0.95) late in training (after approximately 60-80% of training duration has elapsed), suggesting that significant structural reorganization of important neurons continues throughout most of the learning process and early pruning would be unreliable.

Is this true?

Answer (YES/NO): NO